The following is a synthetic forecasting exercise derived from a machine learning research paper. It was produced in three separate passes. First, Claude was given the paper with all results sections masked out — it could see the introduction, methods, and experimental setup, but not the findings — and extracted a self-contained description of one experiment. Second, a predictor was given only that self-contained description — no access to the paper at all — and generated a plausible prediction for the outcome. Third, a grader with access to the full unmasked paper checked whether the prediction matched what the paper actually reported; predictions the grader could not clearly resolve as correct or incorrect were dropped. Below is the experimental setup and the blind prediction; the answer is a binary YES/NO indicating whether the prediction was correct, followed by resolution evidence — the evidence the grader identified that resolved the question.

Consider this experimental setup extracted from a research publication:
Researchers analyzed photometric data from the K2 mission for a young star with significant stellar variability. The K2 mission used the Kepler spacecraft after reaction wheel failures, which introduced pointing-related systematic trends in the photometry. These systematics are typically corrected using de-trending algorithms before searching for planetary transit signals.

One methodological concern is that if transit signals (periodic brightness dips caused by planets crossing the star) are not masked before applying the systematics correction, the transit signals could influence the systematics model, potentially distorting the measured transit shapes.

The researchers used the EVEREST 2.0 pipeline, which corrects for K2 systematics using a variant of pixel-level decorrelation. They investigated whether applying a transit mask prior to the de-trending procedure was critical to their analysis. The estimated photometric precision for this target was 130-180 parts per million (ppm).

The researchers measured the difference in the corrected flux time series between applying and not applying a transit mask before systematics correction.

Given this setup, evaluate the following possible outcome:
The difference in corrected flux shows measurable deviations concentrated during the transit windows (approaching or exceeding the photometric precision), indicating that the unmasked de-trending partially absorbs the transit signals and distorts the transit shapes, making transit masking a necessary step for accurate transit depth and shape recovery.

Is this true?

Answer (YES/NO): NO